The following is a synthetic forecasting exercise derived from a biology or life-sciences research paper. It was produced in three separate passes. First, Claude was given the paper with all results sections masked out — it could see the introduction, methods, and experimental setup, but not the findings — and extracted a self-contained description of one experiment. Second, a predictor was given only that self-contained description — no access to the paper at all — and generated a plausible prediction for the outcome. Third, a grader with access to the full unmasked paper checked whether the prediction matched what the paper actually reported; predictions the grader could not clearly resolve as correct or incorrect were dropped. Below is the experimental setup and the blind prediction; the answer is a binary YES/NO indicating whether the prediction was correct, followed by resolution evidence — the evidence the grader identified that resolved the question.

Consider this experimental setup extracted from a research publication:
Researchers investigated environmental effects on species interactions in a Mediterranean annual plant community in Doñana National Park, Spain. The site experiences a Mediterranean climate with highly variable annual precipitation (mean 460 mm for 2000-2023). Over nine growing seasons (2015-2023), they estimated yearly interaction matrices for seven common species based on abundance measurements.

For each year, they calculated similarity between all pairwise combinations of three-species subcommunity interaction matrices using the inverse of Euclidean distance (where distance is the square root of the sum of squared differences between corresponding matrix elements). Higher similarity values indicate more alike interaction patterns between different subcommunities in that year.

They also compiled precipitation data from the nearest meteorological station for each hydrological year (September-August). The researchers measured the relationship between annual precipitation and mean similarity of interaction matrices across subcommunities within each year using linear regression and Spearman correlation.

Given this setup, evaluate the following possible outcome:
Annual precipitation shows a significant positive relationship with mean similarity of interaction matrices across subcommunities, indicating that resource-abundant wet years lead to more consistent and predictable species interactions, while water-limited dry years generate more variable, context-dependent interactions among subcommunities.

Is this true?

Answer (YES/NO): YES